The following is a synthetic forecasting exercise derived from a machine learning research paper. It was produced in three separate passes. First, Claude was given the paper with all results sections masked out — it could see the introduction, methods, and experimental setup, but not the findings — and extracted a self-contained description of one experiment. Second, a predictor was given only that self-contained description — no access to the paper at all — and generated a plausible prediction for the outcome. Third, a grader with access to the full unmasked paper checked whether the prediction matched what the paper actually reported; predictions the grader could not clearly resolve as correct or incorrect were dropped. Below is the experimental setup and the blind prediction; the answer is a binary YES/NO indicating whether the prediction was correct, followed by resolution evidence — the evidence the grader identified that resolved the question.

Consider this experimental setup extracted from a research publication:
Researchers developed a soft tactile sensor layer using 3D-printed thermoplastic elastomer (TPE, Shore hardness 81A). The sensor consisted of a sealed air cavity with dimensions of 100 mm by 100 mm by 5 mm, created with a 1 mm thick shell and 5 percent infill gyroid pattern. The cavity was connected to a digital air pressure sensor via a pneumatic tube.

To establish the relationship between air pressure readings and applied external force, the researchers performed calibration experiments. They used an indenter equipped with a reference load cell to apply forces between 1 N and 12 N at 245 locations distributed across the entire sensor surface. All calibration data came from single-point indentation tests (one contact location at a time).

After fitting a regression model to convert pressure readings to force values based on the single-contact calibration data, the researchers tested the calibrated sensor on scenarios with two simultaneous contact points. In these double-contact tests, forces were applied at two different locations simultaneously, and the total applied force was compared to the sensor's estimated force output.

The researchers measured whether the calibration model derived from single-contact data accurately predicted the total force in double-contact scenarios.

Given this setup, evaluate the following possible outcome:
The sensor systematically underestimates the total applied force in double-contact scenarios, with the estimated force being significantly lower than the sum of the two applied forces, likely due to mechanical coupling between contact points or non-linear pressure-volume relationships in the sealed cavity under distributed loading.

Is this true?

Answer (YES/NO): NO